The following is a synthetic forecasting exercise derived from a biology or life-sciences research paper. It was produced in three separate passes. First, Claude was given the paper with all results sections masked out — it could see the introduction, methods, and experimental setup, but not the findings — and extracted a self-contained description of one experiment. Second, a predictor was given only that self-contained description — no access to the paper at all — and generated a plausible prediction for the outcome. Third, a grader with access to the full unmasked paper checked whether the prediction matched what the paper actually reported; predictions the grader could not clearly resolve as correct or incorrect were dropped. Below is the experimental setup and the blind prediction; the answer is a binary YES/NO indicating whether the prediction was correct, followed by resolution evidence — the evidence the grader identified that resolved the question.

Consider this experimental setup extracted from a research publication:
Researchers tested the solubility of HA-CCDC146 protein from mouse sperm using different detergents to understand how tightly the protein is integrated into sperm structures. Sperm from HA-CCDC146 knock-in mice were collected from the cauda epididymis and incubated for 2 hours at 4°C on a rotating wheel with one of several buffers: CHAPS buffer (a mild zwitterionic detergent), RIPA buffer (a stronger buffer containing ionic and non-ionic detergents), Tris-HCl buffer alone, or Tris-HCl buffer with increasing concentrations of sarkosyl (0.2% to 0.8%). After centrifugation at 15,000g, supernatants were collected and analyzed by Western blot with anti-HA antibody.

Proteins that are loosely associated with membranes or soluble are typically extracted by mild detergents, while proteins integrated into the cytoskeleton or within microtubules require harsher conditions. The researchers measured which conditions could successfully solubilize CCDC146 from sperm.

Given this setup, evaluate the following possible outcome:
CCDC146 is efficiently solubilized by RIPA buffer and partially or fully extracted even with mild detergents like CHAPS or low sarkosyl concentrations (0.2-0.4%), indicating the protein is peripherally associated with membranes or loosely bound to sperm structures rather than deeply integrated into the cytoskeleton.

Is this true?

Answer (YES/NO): NO